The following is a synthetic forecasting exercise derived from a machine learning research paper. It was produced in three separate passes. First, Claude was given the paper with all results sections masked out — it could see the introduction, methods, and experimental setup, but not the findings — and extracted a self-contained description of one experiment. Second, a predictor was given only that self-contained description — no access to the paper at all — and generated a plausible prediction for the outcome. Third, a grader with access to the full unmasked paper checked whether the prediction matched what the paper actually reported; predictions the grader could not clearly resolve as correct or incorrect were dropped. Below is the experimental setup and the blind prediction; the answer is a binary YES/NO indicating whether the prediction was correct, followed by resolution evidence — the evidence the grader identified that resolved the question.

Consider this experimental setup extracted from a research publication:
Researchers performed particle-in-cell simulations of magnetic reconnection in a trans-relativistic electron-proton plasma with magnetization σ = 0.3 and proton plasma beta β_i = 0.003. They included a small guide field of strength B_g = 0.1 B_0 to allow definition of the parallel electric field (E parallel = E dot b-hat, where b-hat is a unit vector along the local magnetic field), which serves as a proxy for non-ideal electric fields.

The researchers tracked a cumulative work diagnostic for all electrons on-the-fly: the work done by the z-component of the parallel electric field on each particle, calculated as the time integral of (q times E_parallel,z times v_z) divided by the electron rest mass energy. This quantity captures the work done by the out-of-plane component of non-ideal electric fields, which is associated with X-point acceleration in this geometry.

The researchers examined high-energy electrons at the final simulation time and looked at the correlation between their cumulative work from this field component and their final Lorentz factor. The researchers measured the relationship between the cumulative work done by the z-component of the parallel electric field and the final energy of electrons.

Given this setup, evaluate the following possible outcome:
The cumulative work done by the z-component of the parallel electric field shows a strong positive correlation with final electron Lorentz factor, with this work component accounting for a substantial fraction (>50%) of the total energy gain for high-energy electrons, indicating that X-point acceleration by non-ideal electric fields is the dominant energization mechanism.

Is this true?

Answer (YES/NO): NO